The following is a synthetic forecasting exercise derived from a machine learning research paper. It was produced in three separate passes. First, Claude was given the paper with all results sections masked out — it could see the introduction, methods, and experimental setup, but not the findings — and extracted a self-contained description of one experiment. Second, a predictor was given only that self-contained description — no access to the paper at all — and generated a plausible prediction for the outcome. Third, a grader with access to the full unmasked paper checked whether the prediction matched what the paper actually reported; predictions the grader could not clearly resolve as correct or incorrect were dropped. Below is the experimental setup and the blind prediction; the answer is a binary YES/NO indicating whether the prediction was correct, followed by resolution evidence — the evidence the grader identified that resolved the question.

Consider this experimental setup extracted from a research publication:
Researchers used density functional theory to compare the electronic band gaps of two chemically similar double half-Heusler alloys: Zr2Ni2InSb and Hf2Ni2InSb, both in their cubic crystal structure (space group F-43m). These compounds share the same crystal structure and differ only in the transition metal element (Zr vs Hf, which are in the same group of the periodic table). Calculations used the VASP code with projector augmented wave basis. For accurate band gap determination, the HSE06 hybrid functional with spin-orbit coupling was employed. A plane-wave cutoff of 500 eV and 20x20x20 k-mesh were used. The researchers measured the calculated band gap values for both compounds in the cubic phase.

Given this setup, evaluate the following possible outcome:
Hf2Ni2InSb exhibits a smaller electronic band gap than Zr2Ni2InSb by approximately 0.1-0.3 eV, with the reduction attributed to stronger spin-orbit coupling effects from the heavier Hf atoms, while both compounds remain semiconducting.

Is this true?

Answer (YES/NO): NO